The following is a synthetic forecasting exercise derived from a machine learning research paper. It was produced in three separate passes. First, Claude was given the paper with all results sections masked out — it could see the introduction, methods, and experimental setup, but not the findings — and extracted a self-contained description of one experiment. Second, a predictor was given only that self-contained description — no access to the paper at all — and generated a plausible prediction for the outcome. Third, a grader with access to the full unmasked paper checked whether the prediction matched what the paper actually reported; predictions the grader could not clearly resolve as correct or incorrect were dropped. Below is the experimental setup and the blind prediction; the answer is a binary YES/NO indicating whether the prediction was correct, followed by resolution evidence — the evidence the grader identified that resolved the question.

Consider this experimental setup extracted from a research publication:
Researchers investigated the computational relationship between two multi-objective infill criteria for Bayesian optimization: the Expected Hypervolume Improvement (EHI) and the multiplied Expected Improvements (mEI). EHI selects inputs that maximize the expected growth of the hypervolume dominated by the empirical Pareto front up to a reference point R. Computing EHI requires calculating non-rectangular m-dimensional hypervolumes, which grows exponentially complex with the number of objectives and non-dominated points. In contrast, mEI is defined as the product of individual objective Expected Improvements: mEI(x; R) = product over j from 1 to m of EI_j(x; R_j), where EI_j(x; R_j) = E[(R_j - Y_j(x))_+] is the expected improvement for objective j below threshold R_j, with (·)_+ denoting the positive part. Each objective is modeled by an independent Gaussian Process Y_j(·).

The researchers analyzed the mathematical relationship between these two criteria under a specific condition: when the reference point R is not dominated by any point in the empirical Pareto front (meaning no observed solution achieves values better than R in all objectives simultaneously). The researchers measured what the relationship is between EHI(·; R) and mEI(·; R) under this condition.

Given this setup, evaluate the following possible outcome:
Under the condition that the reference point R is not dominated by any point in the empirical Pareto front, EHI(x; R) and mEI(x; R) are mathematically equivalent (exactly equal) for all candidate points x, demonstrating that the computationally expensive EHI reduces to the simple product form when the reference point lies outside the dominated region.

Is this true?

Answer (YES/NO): YES